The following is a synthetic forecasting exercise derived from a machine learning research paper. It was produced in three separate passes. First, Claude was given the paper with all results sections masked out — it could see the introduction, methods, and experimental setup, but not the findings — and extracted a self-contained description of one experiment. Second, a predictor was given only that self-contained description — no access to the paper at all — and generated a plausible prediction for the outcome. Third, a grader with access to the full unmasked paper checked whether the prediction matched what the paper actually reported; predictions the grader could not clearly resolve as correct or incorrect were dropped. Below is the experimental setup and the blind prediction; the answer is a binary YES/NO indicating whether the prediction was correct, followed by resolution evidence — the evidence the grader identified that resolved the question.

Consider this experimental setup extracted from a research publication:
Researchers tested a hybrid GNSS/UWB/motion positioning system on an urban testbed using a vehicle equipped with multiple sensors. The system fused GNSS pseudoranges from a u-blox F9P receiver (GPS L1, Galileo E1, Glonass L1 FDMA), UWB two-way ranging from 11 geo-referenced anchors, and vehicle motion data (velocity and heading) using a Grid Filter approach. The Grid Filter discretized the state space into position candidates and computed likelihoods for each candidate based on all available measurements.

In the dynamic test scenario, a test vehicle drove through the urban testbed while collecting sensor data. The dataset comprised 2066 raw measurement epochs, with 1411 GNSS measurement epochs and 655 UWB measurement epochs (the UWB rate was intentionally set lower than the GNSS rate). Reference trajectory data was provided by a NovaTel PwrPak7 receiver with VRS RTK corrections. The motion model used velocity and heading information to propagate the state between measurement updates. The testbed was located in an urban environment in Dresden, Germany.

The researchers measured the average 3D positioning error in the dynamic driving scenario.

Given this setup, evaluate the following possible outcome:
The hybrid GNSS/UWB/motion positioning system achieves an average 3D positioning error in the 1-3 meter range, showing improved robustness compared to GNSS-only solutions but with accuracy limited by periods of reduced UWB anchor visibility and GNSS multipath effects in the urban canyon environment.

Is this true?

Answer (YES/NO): YES